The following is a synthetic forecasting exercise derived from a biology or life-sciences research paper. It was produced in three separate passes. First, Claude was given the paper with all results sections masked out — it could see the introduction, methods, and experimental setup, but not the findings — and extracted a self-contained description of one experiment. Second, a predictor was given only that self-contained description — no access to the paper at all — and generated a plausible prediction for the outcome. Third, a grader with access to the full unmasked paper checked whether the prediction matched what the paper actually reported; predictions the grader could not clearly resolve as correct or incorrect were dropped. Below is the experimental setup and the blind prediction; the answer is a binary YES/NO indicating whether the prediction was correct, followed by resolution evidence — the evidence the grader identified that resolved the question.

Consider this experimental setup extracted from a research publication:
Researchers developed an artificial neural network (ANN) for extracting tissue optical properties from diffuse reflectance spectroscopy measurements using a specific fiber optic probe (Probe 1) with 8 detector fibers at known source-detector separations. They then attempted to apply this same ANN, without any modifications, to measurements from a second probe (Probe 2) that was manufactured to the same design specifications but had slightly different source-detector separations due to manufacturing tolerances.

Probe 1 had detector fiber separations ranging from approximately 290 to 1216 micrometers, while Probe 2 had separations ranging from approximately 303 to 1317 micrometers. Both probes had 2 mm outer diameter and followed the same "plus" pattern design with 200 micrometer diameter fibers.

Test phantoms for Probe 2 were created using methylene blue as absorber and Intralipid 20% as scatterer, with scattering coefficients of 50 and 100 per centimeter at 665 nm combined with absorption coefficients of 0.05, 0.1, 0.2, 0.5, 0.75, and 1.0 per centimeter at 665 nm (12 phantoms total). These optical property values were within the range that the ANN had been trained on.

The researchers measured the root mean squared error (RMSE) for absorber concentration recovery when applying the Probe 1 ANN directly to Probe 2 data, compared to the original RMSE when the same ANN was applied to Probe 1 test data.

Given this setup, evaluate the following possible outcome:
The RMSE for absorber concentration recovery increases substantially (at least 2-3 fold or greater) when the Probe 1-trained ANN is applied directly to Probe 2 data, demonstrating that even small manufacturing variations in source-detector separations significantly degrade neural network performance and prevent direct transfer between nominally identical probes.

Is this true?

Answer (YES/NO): YES